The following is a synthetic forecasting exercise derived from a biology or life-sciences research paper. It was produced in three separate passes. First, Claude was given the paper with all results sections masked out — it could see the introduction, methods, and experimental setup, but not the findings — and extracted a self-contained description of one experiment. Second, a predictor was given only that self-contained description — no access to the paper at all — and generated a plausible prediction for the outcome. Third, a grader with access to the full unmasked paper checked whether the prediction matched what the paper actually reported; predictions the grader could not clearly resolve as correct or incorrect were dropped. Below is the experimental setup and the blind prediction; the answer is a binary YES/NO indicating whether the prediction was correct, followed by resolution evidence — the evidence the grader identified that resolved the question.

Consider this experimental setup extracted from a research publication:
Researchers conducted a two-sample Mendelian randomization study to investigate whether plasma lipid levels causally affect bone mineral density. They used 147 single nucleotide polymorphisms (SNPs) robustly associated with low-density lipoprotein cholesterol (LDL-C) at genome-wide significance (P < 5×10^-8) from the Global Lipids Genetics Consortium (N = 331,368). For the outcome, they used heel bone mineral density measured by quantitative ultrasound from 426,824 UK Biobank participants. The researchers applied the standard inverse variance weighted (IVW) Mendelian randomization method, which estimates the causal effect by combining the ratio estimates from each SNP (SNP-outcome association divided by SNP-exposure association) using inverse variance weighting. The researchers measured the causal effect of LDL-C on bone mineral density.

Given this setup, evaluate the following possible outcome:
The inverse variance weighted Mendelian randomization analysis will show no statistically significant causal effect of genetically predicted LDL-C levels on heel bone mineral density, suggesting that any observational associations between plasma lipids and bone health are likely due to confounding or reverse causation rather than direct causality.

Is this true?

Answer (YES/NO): NO